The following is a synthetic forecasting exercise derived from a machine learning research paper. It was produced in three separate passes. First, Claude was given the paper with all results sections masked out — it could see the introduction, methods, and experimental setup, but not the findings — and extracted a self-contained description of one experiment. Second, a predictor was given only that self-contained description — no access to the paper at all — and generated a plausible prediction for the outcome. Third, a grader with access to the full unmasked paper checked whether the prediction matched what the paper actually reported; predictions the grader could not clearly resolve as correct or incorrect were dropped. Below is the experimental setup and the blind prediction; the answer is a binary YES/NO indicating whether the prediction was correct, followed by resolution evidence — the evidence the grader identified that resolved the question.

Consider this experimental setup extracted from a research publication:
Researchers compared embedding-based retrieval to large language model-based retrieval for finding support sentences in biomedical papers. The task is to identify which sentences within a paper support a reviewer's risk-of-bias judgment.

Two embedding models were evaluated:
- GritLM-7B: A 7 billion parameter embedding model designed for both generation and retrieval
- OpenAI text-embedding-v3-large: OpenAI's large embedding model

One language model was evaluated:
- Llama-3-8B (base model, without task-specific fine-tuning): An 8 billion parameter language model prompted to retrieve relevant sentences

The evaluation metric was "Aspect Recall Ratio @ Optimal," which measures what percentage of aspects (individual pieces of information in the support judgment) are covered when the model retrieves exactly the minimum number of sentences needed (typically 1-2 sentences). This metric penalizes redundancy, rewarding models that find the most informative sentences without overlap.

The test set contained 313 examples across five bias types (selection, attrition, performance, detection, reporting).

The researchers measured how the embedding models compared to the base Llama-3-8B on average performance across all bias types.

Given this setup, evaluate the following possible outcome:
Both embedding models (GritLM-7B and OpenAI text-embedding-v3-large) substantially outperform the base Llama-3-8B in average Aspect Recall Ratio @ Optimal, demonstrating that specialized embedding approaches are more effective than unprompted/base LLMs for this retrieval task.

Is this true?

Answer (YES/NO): NO